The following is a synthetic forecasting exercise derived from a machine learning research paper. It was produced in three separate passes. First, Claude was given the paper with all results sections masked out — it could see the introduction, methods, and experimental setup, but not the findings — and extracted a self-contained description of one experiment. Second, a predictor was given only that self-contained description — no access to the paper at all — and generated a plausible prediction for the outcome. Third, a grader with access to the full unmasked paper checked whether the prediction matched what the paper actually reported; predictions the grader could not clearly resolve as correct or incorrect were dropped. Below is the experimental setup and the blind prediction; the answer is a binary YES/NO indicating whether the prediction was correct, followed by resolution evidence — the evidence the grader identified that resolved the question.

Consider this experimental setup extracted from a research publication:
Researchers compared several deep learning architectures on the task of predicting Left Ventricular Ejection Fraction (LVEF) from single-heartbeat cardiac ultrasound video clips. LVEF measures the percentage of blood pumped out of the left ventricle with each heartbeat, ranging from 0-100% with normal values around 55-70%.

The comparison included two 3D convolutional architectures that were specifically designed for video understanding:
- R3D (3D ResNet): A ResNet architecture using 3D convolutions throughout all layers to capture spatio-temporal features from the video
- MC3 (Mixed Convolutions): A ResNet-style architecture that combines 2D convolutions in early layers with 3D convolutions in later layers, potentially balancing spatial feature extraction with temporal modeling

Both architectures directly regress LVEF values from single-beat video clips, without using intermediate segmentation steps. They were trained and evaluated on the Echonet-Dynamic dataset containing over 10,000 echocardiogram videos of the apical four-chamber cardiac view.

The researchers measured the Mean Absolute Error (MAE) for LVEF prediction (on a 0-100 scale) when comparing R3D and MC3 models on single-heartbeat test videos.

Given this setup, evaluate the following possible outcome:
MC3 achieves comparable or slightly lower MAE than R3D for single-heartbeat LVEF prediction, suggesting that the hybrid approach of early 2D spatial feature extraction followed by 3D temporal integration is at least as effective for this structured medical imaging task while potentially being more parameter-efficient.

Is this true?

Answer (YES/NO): YES